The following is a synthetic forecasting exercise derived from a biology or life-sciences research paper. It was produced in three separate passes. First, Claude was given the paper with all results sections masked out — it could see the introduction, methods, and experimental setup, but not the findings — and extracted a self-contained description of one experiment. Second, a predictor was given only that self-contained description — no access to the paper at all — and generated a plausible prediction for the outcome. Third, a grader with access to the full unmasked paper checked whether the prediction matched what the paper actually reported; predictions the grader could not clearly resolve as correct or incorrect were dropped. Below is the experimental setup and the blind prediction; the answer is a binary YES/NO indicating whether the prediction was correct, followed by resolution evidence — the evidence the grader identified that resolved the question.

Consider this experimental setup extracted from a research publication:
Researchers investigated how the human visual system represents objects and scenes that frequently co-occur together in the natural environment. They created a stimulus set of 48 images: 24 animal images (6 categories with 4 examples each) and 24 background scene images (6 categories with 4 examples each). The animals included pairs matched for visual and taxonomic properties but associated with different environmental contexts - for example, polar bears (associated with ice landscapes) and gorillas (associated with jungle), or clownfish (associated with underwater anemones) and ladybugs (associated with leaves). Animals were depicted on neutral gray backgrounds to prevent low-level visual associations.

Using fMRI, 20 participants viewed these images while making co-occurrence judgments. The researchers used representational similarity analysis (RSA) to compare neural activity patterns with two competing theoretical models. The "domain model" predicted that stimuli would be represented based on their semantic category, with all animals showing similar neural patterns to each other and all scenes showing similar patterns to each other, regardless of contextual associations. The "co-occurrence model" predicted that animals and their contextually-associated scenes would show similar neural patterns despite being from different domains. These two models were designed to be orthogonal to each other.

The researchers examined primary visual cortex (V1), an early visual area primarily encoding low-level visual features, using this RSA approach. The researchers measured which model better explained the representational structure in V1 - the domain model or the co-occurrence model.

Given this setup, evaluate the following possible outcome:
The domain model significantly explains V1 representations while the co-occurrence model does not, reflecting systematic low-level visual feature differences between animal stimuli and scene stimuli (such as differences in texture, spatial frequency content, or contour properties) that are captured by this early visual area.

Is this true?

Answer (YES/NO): NO